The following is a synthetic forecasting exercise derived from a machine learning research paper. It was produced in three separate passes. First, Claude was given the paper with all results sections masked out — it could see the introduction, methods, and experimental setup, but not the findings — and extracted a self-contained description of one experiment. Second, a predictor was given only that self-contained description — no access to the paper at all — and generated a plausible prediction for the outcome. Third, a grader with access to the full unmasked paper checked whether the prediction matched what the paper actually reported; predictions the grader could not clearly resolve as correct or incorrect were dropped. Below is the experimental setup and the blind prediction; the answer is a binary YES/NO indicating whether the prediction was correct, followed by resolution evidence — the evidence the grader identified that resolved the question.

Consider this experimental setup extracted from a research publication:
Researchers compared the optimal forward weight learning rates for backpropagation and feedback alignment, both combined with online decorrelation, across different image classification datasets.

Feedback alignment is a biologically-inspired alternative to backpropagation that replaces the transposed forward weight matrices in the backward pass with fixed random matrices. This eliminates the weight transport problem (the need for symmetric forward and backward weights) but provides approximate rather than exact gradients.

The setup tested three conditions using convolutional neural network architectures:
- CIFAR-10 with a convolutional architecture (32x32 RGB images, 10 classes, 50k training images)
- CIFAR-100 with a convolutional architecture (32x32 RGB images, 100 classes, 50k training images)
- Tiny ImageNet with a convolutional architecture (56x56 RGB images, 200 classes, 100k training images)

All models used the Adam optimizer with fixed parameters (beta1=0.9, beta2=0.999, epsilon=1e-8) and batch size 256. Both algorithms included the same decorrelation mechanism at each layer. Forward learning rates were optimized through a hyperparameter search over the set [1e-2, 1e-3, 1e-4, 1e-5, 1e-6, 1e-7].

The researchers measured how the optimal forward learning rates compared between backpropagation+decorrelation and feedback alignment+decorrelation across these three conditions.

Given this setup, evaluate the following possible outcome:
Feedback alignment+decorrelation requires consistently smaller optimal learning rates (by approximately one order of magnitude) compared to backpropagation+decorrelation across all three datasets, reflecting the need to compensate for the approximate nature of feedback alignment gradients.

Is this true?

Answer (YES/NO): NO